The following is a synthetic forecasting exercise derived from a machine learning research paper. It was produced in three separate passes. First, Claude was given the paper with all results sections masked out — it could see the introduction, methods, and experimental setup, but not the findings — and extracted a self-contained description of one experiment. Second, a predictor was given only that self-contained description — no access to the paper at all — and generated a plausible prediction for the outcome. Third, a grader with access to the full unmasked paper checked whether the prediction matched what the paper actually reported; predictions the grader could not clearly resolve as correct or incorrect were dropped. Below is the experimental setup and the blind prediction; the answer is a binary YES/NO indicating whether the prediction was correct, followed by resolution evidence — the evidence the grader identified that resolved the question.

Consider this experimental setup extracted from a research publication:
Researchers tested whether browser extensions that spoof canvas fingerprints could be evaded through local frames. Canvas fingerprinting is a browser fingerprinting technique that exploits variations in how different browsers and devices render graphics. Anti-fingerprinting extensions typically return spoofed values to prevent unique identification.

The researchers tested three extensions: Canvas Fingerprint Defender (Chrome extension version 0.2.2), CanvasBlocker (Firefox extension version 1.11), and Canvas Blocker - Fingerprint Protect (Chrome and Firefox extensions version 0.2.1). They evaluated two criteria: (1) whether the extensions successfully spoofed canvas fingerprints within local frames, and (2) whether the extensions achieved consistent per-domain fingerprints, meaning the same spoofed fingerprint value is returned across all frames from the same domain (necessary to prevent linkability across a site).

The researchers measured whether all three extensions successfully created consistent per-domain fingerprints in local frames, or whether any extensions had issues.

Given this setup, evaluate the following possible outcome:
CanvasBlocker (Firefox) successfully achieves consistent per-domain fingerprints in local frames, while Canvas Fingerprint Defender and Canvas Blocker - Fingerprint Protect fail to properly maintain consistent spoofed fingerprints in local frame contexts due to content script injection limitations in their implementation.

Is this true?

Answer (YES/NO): NO